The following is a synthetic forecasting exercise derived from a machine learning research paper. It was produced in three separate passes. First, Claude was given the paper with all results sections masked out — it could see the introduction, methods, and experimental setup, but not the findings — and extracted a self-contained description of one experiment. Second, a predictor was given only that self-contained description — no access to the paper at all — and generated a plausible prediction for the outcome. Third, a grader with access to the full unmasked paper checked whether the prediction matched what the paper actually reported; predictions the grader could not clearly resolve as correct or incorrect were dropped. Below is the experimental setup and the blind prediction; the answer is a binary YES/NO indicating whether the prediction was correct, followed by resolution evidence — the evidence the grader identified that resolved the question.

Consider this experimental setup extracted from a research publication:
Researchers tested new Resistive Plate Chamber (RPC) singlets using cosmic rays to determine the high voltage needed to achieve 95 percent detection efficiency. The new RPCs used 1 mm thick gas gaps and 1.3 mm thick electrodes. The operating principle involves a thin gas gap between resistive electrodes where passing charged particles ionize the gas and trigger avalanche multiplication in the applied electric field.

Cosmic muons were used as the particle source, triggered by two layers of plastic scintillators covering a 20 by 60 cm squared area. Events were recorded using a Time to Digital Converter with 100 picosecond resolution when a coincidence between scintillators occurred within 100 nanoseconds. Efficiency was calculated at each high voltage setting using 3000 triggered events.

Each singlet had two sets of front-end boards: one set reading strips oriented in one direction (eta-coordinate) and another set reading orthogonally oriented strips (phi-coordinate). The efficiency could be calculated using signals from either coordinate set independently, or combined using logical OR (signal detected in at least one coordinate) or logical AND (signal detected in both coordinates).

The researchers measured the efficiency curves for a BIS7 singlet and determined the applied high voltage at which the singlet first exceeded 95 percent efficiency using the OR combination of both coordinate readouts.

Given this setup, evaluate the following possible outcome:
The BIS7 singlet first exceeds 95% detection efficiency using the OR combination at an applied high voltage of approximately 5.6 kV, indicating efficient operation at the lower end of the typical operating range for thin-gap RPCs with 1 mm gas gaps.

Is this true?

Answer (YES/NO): YES